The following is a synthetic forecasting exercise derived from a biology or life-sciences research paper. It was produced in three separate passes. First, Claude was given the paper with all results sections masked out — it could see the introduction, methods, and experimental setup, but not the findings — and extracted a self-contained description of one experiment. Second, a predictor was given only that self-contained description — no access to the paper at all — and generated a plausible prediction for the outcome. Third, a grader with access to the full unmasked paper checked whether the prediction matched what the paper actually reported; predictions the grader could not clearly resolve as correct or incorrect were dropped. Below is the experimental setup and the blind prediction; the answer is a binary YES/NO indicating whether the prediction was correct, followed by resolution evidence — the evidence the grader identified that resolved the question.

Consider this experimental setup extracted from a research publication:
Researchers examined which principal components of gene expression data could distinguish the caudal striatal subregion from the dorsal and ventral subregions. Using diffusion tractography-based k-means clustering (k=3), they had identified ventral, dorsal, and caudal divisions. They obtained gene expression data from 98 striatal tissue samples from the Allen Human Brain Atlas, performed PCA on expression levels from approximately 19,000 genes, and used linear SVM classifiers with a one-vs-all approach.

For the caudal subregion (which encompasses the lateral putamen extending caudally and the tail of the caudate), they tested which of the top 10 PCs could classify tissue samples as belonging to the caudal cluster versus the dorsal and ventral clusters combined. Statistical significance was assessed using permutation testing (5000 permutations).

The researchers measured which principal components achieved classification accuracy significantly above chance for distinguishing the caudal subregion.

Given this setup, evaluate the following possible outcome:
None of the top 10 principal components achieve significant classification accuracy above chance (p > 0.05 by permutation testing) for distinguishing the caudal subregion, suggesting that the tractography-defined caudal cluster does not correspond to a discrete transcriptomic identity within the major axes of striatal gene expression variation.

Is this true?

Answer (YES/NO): NO